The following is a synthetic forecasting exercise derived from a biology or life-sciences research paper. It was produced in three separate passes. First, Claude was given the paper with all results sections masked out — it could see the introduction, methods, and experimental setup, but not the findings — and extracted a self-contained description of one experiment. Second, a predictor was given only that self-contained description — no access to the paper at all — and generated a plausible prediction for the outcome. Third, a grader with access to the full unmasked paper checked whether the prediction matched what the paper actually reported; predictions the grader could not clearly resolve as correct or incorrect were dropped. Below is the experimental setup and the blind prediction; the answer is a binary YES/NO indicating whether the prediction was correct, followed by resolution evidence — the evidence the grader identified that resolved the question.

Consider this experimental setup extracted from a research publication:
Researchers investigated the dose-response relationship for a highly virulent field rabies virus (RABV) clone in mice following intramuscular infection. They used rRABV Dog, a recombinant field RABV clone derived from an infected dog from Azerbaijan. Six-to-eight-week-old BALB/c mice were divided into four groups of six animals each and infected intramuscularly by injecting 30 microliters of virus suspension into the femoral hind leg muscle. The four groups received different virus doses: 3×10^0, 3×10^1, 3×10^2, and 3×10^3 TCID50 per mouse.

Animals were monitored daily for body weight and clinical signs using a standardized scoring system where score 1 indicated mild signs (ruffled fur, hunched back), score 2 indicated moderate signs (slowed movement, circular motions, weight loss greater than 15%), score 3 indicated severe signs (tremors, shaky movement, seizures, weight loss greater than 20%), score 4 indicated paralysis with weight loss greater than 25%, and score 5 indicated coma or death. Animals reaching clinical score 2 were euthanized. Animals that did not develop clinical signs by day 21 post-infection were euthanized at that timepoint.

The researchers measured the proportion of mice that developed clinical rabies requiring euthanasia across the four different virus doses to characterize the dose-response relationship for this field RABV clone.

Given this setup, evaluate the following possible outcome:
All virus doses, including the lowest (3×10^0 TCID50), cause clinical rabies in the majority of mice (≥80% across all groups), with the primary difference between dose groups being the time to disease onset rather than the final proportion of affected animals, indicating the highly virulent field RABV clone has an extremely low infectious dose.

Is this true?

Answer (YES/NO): NO